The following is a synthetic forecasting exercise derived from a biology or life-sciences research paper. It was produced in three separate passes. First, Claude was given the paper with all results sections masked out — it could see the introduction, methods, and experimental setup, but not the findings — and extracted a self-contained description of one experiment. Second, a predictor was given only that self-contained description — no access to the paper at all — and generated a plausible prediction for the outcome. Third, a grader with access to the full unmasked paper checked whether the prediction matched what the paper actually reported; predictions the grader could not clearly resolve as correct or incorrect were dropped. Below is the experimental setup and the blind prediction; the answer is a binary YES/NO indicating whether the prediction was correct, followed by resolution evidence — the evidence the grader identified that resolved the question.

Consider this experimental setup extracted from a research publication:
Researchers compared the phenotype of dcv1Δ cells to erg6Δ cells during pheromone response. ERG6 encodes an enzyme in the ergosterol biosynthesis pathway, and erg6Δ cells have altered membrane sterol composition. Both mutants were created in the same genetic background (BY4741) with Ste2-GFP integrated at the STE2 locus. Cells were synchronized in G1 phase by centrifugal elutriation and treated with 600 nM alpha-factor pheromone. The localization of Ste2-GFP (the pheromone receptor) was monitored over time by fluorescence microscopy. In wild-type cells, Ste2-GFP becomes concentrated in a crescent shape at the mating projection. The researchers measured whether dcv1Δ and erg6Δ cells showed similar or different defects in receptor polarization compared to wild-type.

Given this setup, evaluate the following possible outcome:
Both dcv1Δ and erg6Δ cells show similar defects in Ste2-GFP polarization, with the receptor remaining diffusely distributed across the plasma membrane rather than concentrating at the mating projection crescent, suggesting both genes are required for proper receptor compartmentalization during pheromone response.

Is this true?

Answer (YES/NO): NO